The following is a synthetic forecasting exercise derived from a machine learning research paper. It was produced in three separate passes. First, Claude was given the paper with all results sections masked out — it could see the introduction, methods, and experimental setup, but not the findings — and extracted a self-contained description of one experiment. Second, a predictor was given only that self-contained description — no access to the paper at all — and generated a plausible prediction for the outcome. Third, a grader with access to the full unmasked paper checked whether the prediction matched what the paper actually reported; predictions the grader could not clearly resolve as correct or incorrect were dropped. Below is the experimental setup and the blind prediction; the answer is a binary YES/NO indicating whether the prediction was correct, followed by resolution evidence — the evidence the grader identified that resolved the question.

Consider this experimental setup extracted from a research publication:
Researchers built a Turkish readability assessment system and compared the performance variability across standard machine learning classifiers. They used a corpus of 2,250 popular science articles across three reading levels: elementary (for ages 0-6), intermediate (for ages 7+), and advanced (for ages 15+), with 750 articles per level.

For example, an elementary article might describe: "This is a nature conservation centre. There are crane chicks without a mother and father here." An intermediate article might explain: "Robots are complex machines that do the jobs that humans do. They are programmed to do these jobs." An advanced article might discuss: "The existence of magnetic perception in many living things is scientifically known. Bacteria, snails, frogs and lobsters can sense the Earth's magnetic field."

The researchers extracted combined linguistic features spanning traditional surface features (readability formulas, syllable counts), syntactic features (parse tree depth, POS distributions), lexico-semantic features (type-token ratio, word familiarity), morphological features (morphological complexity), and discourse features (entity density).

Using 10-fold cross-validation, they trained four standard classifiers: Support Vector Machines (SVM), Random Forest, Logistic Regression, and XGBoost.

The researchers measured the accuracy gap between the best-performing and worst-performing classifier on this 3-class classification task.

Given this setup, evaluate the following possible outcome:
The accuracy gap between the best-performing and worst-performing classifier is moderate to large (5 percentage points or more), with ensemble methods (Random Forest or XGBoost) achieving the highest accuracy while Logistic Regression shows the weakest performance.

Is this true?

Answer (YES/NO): NO